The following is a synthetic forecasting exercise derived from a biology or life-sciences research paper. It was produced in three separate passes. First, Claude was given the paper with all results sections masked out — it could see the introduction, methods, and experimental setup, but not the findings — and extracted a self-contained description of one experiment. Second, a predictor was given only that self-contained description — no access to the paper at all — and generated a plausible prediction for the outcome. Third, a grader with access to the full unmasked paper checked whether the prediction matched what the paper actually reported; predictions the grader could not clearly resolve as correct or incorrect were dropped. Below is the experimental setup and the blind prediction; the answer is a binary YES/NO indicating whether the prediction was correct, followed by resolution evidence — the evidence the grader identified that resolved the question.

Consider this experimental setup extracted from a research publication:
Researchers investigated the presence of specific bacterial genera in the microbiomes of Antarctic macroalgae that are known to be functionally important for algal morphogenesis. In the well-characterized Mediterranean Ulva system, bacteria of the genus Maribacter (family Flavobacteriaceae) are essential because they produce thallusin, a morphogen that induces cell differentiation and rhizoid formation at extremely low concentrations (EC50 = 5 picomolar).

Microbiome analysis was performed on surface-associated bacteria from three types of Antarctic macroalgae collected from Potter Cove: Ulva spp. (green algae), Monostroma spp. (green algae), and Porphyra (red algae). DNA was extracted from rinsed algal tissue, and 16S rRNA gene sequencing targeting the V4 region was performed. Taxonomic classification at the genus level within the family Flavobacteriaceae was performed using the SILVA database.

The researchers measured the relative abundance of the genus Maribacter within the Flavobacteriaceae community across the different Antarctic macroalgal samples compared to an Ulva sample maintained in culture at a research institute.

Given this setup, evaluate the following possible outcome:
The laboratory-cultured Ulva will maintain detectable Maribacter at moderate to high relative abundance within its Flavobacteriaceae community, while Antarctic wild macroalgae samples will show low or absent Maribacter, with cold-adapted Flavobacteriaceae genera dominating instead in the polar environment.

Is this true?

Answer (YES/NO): NO